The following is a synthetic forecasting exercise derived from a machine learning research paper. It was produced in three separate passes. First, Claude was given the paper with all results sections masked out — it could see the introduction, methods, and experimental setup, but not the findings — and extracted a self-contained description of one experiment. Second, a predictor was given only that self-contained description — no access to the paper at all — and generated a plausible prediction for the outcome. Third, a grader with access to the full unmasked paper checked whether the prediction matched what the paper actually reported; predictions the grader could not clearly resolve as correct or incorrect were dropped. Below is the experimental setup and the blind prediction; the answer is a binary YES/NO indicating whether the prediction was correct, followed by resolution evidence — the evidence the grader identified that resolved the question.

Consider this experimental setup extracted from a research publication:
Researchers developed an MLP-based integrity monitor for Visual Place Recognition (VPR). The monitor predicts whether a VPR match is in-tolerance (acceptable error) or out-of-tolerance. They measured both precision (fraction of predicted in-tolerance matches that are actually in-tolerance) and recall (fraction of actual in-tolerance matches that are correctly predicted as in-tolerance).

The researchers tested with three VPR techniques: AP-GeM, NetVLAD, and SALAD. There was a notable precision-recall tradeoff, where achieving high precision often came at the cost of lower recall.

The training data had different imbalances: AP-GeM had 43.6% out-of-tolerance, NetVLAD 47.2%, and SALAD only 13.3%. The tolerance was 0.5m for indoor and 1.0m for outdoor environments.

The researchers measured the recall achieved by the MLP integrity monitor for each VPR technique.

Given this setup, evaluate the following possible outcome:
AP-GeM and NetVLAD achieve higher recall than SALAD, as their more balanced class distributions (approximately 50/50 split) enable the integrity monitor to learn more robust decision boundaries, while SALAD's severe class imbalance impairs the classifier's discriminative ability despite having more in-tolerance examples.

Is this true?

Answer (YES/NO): NO